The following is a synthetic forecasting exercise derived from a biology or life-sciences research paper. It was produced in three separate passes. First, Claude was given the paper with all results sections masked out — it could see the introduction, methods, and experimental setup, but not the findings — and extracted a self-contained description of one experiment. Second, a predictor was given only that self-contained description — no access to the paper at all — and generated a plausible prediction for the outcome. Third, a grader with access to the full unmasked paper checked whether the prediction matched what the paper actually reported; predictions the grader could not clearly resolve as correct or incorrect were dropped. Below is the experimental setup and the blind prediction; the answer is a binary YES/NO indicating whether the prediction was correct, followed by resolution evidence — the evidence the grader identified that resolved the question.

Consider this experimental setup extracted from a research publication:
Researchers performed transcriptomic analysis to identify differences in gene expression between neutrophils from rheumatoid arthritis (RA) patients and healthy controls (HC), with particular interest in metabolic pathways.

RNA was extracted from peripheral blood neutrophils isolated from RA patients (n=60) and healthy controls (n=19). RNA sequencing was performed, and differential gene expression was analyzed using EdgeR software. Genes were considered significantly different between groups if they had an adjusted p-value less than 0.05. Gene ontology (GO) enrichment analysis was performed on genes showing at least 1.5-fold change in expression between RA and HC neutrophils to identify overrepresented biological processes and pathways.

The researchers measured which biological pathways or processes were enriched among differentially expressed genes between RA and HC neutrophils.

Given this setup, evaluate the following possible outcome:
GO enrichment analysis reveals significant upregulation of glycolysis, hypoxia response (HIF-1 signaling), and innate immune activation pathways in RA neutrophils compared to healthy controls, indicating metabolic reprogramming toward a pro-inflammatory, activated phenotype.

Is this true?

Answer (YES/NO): NO